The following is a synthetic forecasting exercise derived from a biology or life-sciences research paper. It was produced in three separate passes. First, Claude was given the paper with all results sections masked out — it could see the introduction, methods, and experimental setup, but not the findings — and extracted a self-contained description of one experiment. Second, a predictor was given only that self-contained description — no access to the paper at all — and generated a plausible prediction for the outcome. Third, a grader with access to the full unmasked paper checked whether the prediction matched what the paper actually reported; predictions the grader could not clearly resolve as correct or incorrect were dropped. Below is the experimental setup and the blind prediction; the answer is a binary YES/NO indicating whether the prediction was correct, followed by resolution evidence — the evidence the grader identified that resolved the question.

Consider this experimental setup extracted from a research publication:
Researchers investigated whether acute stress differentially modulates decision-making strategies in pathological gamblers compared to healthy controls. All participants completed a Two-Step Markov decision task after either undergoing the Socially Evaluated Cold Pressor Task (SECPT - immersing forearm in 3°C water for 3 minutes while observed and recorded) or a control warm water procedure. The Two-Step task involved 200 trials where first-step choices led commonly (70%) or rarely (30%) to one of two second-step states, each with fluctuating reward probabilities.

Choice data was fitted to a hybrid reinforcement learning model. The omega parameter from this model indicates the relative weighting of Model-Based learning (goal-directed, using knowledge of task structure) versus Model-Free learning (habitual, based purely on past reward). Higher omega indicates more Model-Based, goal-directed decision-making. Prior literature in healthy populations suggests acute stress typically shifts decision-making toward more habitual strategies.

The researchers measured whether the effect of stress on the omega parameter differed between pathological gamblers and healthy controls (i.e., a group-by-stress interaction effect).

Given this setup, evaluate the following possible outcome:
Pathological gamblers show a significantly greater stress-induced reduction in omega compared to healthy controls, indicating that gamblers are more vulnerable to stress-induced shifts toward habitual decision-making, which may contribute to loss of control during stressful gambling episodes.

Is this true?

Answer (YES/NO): NO